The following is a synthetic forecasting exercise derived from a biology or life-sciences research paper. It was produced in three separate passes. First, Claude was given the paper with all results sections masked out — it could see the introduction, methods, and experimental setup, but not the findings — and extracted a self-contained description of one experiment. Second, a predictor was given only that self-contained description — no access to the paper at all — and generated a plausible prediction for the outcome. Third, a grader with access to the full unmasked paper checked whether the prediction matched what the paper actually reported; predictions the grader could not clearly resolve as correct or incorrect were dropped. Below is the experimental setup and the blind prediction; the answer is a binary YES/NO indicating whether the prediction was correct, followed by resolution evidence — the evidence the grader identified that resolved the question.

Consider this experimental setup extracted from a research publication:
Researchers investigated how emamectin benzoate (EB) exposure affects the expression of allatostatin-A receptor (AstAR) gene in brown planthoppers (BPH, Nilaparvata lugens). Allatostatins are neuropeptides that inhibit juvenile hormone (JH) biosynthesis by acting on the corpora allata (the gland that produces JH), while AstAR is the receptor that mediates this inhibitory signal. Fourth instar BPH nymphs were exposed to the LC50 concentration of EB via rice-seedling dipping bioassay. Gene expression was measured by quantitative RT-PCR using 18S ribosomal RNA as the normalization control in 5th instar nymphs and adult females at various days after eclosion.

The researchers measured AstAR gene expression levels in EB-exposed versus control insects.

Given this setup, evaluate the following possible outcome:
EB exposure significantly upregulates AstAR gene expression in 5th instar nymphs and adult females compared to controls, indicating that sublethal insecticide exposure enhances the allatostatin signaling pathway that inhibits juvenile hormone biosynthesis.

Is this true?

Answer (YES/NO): NO